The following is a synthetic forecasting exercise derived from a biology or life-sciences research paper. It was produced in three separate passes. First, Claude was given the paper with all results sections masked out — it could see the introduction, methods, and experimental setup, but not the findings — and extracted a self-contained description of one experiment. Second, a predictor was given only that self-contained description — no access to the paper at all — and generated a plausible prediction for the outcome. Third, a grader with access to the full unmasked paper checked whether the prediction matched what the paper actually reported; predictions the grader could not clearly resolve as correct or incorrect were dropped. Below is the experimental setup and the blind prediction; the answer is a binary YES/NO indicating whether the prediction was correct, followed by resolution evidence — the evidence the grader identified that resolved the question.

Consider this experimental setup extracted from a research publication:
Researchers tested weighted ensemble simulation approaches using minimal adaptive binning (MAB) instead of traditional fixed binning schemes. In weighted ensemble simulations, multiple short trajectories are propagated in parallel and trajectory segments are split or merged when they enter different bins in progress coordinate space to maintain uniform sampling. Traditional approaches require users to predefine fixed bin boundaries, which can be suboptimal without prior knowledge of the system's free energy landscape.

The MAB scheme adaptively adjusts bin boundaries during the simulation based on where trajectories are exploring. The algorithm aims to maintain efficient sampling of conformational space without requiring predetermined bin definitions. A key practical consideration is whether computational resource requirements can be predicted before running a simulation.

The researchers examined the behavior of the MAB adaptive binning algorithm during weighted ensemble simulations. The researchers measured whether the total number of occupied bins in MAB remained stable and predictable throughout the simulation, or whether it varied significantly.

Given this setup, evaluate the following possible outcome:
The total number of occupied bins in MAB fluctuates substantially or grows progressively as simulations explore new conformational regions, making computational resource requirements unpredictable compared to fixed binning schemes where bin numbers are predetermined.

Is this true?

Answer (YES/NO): NO